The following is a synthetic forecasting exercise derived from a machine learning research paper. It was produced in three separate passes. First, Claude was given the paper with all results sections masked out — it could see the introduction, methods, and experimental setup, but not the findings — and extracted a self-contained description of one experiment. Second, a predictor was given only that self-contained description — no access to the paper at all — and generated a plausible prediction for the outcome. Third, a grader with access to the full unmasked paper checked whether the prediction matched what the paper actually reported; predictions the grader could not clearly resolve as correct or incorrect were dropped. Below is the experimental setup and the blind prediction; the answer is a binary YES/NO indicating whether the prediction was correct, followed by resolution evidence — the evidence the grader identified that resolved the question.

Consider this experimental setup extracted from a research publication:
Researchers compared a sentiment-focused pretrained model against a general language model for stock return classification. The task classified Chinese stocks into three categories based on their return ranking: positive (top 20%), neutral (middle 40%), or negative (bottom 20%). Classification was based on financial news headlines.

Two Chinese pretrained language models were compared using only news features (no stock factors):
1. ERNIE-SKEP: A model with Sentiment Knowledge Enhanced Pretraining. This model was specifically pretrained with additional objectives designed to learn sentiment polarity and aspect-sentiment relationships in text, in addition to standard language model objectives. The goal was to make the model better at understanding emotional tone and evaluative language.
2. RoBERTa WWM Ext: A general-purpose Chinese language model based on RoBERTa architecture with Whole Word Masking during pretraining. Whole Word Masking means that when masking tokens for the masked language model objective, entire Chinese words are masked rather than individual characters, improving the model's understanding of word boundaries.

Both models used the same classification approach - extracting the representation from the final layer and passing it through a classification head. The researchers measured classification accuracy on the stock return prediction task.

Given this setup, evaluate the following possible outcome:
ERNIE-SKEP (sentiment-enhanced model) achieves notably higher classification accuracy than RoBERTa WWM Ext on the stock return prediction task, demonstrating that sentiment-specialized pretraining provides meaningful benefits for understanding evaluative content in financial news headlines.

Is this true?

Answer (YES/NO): NO